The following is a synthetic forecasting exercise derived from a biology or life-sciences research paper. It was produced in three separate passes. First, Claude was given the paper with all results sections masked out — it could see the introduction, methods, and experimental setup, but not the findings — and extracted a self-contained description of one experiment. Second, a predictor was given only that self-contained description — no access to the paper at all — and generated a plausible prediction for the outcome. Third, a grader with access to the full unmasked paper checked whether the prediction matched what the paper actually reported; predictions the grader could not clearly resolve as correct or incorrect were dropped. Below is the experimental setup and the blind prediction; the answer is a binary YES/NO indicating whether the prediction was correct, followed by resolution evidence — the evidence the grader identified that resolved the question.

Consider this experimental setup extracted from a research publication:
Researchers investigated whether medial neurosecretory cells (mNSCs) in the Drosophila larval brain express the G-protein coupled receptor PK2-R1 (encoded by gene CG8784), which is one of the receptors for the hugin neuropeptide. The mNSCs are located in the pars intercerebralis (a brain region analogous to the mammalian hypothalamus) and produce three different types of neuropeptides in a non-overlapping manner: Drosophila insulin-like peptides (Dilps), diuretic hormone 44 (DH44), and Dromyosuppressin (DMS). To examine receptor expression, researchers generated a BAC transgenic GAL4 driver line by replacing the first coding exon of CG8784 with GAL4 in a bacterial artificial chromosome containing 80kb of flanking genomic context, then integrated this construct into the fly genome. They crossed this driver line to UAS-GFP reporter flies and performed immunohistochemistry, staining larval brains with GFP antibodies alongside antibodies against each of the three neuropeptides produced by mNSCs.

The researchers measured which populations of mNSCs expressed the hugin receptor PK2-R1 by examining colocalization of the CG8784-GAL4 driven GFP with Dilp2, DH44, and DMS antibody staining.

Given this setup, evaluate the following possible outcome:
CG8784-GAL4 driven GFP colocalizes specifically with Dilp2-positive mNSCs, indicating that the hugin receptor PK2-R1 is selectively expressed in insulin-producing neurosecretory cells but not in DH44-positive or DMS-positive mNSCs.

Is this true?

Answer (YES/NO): NO